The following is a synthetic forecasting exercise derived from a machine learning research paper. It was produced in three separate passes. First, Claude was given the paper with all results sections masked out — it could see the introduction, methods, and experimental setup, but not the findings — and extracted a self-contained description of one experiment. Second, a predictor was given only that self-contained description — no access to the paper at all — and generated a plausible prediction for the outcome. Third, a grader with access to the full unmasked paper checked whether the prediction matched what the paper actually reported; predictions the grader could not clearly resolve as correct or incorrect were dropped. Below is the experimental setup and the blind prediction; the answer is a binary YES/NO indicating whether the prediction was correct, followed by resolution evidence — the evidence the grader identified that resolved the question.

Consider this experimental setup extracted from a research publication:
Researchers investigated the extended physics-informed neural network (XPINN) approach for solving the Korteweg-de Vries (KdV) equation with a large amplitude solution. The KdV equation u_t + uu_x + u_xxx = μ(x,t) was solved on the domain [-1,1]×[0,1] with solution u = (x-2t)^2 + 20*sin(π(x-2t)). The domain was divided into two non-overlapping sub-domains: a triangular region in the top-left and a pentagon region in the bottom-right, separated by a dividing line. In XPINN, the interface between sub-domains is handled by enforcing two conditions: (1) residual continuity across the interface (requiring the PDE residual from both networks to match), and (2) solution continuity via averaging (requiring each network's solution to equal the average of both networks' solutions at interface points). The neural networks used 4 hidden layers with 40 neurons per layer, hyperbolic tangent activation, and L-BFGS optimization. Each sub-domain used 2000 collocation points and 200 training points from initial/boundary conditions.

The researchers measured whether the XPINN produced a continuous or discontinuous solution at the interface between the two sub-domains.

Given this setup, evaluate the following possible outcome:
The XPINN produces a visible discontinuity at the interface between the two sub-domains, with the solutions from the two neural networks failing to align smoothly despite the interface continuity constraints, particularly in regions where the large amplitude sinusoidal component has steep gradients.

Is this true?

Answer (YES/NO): YES